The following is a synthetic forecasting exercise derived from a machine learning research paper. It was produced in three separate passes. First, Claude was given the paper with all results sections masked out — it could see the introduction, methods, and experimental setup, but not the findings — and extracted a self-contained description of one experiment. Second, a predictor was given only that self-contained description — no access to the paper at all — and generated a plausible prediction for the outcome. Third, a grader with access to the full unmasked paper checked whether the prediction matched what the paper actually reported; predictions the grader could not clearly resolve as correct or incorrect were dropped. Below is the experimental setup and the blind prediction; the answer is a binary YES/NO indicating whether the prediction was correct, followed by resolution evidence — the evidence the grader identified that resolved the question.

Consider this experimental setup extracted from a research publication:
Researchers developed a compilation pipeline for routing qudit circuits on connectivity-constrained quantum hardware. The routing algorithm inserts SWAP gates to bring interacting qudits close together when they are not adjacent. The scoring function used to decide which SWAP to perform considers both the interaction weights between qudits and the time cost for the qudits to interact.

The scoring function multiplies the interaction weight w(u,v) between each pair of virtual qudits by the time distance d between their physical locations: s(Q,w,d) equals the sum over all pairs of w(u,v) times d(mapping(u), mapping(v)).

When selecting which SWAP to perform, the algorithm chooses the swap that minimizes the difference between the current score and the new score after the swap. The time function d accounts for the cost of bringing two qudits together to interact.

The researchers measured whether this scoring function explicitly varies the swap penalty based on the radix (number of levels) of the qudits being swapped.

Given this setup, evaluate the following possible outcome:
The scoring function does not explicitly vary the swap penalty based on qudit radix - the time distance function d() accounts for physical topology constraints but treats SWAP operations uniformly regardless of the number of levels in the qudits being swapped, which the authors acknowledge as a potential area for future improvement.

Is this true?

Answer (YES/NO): NO